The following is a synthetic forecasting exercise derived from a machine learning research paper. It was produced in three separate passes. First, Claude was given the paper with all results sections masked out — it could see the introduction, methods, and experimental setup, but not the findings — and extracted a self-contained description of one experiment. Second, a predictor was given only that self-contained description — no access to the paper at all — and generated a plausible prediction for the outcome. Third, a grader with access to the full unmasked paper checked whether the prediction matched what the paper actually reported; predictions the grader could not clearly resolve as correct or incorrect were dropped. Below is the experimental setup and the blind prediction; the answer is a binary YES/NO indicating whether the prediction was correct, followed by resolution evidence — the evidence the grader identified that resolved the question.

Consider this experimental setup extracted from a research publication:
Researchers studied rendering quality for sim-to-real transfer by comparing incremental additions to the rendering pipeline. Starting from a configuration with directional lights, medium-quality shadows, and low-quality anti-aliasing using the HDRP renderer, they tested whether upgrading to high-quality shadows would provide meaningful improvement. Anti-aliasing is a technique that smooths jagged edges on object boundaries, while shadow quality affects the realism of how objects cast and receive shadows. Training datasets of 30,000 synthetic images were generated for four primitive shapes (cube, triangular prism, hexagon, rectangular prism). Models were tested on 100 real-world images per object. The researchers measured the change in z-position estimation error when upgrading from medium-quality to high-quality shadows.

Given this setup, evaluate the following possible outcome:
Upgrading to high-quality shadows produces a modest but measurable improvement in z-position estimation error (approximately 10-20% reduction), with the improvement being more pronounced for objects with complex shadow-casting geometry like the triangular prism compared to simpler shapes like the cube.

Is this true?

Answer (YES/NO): NO